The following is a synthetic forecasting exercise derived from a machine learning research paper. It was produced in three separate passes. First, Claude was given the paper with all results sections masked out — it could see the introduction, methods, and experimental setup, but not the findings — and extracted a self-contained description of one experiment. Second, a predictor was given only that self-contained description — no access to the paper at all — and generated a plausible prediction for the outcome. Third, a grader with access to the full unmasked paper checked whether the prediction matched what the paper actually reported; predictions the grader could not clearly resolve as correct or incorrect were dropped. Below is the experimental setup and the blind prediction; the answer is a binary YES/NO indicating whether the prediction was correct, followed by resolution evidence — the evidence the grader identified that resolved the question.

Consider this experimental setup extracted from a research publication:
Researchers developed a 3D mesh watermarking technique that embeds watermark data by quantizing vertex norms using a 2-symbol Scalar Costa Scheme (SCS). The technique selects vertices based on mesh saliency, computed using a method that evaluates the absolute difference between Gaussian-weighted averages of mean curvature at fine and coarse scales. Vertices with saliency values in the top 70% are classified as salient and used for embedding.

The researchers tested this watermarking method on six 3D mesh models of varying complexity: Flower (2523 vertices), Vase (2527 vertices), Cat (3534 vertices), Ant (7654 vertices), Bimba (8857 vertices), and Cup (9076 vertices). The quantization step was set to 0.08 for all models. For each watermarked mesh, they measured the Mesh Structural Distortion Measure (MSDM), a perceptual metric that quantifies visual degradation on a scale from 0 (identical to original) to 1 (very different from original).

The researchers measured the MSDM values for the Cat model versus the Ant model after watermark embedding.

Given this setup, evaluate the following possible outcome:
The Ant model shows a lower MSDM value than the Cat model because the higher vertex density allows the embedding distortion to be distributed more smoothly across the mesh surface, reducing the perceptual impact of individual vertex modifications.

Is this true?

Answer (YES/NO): NO